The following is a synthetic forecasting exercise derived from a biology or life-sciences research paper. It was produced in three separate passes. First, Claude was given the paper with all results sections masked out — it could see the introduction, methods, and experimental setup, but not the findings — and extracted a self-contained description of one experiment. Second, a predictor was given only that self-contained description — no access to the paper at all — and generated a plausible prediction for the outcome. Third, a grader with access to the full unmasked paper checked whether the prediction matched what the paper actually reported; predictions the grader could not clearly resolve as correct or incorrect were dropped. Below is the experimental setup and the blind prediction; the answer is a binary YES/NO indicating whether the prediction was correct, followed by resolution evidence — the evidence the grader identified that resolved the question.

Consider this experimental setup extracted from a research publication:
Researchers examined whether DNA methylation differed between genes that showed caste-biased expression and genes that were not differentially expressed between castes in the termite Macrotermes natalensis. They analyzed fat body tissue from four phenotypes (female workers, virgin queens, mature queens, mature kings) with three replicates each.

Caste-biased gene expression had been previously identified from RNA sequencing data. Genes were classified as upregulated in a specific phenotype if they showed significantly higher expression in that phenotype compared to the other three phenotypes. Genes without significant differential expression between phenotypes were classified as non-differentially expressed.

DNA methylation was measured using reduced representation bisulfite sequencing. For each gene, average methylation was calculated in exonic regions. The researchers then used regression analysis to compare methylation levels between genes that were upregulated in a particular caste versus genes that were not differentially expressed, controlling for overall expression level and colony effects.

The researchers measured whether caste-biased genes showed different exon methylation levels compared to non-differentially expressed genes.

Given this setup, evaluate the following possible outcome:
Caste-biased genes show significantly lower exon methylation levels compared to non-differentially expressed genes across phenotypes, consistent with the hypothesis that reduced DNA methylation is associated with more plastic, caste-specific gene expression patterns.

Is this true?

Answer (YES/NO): NO